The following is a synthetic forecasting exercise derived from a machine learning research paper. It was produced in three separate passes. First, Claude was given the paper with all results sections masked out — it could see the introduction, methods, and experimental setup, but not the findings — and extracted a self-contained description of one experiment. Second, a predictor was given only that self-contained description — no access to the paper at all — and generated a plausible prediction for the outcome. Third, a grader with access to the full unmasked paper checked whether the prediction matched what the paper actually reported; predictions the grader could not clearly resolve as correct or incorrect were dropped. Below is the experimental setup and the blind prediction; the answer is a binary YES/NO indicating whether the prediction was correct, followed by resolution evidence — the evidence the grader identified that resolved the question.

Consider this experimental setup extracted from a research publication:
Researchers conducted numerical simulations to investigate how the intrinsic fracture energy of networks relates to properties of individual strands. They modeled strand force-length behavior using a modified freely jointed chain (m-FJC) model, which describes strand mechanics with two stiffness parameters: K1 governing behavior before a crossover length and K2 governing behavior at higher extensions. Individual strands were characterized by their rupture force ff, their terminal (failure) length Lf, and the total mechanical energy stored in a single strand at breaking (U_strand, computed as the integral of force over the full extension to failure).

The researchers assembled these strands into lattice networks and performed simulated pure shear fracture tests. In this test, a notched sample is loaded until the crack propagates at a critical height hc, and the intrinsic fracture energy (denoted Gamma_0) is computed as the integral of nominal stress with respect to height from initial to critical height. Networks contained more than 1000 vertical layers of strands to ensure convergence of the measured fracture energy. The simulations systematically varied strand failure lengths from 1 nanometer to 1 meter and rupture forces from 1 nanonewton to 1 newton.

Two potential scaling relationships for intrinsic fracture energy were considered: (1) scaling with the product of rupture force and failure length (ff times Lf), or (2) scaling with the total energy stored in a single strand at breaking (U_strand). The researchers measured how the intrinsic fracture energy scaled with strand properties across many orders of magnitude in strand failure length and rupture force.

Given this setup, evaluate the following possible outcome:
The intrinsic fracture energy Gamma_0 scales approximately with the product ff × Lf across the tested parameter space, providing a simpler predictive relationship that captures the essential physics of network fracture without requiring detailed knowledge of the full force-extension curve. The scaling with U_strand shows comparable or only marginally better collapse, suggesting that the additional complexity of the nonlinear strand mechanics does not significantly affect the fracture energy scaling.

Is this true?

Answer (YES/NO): NO